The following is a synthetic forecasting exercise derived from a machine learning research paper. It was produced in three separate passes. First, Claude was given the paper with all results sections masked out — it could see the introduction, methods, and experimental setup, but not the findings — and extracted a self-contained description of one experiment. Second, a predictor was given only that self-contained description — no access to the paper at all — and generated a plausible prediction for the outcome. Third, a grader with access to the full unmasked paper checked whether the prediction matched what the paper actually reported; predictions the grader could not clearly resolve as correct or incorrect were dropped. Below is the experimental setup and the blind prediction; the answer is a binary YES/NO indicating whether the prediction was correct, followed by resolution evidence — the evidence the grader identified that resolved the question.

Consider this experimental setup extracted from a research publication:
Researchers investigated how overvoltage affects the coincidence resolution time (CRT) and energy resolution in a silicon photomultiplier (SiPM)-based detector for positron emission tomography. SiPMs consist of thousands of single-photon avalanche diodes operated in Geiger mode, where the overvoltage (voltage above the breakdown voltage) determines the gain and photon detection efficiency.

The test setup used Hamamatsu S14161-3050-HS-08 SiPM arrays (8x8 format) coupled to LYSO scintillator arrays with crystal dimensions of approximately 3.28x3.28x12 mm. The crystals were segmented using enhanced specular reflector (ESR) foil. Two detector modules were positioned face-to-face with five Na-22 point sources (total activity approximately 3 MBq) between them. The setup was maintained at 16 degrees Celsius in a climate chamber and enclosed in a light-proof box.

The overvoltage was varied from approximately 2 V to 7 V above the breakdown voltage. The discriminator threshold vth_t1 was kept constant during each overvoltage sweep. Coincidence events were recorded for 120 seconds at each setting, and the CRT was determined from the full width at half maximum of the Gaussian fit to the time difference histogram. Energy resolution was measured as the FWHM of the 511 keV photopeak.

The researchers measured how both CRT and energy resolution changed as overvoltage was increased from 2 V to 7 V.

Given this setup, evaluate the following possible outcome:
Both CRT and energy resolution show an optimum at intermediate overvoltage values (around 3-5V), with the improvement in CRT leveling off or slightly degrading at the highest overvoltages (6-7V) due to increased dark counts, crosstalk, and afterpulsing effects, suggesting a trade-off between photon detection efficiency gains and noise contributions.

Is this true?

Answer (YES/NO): YES